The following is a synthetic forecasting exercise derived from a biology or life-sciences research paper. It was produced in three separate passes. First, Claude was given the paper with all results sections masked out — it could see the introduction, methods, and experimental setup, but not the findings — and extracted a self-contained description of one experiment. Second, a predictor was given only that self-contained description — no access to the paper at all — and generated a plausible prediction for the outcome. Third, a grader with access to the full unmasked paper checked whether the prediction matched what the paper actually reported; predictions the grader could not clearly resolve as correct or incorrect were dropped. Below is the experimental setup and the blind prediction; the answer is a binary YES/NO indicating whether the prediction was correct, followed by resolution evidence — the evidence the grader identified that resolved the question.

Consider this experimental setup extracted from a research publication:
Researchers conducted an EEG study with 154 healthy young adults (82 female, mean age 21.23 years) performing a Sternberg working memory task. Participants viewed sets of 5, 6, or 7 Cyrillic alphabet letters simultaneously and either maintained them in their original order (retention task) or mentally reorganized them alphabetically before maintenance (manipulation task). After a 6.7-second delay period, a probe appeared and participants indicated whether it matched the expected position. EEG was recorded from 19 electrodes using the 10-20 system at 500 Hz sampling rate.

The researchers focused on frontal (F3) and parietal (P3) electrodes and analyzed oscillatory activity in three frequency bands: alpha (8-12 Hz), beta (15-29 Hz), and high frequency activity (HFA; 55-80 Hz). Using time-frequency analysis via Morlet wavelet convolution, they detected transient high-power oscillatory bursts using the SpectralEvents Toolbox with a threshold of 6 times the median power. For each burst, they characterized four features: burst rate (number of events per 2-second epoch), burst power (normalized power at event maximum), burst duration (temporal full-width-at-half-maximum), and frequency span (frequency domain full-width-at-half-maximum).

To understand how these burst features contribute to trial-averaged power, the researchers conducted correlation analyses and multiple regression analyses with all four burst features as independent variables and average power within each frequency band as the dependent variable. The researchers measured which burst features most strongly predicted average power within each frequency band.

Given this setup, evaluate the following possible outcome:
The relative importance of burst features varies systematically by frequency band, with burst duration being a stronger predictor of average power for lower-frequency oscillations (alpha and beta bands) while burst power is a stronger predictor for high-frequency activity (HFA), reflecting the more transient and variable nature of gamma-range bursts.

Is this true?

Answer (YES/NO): NO